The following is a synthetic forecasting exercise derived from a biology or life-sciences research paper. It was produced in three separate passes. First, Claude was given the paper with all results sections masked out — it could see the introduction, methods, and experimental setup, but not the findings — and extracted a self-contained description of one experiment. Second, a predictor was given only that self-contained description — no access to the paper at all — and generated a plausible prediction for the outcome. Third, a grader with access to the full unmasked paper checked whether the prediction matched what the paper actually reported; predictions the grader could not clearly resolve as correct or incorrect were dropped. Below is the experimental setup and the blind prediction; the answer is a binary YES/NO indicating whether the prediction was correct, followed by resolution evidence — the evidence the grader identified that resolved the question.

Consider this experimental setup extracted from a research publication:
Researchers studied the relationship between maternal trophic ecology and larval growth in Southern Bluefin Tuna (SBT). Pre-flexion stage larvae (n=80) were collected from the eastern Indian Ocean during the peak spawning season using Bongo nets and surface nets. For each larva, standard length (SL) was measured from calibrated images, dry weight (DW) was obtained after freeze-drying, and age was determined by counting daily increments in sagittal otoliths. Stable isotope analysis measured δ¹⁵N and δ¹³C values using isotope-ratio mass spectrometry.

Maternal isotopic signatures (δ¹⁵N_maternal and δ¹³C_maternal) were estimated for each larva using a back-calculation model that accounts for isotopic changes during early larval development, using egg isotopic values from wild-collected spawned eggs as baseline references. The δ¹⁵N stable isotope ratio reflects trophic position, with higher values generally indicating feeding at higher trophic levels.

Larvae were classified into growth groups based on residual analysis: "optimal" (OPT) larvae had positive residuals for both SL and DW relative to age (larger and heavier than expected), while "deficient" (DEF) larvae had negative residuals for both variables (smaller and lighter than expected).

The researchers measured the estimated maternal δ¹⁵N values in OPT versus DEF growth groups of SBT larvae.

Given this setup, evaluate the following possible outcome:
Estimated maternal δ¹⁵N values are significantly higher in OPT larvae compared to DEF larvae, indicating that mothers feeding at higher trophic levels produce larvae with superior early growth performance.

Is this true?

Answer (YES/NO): NO